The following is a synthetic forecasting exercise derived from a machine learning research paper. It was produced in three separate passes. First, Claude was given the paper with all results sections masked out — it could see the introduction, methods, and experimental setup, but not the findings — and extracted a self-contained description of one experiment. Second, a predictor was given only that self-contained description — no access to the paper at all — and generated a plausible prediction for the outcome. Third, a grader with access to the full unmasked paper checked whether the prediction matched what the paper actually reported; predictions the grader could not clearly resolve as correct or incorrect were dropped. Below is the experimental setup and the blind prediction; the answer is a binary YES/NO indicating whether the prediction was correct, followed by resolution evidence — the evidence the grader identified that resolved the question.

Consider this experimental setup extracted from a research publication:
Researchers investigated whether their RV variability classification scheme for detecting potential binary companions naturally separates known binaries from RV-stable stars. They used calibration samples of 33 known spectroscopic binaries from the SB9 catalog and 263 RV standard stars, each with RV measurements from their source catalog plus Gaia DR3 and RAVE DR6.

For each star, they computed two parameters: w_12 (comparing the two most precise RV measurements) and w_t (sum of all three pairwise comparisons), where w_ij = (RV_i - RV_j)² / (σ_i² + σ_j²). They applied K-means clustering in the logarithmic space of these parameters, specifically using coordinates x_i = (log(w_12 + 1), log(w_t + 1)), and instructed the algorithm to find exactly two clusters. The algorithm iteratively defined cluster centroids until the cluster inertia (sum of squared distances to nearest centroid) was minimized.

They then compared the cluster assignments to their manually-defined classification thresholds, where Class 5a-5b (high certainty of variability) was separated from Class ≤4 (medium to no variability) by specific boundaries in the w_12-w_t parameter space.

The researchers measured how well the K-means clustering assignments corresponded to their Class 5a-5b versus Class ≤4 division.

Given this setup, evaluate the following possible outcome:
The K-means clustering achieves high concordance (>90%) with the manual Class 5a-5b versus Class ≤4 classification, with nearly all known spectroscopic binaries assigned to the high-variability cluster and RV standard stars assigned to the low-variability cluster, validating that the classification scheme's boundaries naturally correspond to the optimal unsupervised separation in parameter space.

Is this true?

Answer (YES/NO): YES